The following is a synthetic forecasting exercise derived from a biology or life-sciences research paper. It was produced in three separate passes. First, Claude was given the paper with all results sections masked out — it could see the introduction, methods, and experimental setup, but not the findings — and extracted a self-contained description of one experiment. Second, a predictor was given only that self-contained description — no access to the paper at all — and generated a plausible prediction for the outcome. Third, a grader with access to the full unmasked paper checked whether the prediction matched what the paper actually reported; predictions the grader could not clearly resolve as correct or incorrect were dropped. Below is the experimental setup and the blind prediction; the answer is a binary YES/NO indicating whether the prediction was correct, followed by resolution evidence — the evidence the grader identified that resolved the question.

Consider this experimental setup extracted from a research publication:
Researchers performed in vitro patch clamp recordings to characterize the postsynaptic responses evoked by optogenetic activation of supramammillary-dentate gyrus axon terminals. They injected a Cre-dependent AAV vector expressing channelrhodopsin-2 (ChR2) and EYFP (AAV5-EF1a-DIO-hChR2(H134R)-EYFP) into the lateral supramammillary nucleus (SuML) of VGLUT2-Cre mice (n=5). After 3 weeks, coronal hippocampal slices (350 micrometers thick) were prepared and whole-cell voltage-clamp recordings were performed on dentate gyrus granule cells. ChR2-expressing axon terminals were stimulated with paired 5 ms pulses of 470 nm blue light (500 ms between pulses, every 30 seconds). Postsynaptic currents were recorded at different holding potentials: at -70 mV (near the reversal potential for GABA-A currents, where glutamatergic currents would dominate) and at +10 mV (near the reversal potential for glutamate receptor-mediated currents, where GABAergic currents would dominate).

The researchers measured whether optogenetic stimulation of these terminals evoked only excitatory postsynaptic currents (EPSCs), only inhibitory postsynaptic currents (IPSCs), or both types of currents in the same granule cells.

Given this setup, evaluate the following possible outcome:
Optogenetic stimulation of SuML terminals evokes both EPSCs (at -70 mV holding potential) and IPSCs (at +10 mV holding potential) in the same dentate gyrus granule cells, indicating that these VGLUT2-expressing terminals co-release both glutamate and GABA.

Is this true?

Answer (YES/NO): YES